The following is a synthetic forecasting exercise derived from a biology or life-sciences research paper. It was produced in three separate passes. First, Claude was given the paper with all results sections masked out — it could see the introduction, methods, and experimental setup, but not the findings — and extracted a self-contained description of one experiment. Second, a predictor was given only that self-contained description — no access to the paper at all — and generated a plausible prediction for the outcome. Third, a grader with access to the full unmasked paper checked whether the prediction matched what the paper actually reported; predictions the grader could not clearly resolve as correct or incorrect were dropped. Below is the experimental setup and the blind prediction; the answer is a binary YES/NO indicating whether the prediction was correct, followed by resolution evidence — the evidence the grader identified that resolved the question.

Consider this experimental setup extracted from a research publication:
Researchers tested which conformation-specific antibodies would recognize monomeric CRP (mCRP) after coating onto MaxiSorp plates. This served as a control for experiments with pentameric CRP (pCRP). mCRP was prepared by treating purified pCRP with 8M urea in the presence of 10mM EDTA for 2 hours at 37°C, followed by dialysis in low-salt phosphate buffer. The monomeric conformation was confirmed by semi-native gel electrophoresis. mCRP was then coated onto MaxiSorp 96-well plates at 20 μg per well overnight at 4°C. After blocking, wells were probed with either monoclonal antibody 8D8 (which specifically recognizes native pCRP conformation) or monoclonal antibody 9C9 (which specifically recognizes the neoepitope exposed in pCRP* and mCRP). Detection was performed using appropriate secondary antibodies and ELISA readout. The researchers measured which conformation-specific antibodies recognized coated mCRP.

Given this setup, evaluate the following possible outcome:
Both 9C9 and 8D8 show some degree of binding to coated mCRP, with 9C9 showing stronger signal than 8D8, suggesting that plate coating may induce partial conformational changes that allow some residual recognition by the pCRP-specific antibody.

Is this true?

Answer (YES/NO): NO